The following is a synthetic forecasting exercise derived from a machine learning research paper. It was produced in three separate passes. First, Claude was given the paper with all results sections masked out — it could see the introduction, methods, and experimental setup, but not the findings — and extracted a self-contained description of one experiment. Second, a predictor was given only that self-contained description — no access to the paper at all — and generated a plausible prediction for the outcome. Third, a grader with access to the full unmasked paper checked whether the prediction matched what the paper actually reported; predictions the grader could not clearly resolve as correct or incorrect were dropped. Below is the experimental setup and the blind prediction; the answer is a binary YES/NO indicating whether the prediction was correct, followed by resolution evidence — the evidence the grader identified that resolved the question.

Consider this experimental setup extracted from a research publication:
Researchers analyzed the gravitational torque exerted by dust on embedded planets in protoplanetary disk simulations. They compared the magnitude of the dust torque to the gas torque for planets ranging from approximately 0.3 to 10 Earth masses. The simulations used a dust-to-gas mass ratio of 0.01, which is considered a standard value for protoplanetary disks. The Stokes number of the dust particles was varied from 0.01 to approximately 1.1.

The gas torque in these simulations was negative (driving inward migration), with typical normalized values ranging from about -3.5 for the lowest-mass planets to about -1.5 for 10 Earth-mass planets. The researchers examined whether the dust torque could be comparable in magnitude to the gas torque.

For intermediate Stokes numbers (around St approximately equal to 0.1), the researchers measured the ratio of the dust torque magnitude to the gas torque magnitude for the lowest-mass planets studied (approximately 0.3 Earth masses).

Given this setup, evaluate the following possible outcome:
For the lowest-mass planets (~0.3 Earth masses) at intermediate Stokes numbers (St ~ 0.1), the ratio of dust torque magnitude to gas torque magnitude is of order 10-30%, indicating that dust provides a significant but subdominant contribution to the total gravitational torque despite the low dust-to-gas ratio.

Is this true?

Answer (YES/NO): NO